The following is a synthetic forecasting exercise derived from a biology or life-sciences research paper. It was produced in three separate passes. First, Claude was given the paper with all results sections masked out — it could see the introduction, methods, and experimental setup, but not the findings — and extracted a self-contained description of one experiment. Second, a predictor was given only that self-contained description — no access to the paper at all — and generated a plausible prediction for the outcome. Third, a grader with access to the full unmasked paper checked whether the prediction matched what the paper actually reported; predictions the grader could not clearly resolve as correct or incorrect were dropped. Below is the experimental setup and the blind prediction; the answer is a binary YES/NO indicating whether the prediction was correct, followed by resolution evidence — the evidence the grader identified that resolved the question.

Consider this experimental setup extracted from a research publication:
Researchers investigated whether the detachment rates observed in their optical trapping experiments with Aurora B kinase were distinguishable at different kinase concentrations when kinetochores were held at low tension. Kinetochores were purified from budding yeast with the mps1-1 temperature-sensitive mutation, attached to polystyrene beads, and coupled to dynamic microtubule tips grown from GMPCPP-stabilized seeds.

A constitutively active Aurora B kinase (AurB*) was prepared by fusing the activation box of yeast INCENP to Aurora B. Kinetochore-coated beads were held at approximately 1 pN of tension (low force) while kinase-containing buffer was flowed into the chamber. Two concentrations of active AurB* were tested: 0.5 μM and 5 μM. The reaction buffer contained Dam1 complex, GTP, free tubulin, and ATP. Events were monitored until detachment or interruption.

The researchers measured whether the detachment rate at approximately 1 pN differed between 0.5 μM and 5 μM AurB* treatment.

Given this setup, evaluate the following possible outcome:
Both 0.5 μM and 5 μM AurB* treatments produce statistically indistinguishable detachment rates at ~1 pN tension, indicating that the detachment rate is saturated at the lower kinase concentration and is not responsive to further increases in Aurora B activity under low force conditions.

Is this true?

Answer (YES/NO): YES